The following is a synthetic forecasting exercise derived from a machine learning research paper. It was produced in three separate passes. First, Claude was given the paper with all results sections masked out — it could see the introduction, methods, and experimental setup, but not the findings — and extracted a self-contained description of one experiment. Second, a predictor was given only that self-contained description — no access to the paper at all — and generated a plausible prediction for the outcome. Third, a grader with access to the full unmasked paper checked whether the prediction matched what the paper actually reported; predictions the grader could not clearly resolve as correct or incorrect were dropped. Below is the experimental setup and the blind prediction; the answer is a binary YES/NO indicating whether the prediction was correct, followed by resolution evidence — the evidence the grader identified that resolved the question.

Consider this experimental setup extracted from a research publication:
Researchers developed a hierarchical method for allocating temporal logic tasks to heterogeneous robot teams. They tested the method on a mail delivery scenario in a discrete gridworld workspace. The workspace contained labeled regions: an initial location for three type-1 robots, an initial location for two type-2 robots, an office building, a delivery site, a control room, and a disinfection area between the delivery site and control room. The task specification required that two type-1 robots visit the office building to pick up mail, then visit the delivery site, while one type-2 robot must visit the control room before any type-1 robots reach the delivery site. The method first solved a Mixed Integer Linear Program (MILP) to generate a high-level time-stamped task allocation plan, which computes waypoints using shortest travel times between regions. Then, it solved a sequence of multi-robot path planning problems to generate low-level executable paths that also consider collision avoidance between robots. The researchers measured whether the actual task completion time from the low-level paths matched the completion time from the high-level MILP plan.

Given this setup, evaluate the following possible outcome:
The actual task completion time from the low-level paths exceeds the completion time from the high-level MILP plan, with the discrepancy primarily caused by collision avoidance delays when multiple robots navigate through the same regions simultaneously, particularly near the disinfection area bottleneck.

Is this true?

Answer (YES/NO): NO